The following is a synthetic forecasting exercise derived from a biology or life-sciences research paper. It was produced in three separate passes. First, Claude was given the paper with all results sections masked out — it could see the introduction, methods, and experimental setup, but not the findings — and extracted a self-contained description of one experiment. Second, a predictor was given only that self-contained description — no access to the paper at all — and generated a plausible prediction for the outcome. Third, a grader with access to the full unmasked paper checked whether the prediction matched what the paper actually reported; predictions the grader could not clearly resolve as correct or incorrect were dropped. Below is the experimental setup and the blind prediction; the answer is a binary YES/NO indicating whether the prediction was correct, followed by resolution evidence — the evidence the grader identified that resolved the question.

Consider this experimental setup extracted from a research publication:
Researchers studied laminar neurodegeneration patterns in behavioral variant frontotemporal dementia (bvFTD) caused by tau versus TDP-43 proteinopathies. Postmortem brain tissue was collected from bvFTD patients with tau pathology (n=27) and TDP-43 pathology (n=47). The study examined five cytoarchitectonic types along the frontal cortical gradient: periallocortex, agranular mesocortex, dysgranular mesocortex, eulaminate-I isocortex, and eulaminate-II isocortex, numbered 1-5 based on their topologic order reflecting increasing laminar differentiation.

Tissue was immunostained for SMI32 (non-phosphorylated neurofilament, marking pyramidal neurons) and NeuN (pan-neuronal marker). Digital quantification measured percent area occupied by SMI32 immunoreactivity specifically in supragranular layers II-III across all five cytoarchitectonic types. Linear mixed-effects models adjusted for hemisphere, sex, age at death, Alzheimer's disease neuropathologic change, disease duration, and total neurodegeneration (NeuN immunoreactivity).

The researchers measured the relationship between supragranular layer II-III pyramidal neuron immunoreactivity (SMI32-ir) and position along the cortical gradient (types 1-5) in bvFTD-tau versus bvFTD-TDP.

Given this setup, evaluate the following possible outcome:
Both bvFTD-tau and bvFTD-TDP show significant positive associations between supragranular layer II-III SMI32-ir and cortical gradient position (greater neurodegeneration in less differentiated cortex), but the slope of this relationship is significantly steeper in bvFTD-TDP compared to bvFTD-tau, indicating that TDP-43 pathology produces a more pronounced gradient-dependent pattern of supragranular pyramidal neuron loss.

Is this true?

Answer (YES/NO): NO